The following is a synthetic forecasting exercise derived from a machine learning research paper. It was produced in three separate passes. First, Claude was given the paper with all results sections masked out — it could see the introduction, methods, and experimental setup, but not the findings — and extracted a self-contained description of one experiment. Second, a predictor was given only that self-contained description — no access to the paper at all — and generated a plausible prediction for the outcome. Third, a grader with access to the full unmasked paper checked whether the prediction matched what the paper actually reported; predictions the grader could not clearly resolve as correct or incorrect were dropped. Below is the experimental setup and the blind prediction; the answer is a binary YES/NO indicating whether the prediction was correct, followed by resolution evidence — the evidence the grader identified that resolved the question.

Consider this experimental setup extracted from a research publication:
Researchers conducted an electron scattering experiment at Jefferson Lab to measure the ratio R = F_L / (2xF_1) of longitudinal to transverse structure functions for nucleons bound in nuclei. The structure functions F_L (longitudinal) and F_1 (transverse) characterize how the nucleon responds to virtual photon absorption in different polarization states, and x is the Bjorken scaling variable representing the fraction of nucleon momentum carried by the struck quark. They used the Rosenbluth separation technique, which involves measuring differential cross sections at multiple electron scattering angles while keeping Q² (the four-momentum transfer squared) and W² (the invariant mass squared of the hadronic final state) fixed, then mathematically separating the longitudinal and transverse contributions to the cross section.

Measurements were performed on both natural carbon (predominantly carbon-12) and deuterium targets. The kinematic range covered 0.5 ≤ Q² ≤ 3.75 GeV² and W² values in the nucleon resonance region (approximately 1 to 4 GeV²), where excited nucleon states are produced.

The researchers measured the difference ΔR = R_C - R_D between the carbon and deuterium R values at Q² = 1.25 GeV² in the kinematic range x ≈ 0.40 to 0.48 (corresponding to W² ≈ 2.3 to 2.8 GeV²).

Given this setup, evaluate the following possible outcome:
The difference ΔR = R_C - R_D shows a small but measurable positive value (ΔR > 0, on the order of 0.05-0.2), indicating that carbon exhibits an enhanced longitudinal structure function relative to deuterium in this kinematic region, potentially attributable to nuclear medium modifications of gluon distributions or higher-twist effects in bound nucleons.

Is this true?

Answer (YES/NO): YES